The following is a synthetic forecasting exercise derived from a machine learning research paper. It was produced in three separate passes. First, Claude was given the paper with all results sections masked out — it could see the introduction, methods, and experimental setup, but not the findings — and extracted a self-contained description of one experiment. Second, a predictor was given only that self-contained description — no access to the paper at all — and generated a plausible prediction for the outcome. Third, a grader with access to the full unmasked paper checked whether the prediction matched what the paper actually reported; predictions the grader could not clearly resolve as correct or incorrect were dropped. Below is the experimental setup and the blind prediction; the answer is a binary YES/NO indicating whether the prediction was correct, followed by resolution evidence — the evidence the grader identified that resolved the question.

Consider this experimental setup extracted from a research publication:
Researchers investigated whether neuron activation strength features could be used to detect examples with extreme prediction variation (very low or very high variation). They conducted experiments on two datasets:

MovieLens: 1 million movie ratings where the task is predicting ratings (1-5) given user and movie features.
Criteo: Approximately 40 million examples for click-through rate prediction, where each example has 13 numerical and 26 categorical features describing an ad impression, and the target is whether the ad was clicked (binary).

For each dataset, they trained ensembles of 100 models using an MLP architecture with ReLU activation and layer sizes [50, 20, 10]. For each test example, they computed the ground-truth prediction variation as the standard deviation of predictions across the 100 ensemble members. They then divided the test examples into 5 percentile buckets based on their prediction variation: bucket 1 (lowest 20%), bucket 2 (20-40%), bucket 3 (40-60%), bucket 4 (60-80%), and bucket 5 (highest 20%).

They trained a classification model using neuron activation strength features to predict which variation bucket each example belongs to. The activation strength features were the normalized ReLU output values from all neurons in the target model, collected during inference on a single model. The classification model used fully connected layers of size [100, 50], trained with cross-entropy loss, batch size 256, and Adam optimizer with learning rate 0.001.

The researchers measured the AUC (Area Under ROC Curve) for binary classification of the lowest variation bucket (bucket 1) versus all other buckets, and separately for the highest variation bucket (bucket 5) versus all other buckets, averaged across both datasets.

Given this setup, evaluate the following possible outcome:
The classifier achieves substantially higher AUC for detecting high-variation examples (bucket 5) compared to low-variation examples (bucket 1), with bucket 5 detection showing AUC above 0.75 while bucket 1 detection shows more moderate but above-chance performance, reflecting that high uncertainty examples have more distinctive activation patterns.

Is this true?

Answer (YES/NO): NO